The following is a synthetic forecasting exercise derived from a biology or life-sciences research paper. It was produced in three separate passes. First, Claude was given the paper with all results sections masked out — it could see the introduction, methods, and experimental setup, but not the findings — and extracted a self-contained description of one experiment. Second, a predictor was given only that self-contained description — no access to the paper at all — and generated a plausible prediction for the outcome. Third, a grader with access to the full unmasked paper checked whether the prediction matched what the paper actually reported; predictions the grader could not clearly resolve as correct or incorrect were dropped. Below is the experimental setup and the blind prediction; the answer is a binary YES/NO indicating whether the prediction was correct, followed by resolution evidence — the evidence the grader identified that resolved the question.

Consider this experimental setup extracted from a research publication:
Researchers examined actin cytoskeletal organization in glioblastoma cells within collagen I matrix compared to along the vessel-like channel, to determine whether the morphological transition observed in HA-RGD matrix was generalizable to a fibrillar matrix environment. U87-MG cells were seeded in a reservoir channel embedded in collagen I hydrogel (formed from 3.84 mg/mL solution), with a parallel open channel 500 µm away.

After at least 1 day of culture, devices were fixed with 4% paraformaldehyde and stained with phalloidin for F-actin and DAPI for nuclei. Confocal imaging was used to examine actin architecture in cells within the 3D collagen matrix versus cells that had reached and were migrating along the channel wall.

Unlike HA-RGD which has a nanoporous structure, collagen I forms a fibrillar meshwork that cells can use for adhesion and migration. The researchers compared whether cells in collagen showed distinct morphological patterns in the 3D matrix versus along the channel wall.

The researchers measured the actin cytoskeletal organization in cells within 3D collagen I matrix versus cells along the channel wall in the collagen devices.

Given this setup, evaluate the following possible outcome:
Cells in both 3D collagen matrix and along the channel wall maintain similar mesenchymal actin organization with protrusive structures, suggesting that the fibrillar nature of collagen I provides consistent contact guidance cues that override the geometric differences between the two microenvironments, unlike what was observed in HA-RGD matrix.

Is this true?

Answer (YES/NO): NO